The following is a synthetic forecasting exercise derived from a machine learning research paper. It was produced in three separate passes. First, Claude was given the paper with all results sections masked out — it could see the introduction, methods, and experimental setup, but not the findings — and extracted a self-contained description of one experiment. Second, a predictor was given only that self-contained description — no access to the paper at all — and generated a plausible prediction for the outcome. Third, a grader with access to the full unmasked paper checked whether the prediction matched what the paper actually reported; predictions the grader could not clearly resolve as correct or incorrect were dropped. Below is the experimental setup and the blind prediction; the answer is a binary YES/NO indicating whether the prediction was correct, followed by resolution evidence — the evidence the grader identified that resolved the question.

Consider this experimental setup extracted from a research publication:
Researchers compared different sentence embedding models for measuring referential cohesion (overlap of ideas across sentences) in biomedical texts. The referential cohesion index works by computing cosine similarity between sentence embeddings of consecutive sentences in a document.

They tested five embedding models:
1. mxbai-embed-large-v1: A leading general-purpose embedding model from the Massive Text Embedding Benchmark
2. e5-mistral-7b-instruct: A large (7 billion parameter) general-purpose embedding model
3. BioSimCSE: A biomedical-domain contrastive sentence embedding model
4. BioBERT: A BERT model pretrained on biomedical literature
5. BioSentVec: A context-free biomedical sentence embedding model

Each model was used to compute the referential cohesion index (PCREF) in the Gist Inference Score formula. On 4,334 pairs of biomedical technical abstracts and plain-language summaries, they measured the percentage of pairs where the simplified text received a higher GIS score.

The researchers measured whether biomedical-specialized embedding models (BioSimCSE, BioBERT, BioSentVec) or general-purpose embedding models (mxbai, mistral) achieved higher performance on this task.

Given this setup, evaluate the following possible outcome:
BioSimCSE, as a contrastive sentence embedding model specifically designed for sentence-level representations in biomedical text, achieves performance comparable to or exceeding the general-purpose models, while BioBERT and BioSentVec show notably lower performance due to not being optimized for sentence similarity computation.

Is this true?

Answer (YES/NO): NO